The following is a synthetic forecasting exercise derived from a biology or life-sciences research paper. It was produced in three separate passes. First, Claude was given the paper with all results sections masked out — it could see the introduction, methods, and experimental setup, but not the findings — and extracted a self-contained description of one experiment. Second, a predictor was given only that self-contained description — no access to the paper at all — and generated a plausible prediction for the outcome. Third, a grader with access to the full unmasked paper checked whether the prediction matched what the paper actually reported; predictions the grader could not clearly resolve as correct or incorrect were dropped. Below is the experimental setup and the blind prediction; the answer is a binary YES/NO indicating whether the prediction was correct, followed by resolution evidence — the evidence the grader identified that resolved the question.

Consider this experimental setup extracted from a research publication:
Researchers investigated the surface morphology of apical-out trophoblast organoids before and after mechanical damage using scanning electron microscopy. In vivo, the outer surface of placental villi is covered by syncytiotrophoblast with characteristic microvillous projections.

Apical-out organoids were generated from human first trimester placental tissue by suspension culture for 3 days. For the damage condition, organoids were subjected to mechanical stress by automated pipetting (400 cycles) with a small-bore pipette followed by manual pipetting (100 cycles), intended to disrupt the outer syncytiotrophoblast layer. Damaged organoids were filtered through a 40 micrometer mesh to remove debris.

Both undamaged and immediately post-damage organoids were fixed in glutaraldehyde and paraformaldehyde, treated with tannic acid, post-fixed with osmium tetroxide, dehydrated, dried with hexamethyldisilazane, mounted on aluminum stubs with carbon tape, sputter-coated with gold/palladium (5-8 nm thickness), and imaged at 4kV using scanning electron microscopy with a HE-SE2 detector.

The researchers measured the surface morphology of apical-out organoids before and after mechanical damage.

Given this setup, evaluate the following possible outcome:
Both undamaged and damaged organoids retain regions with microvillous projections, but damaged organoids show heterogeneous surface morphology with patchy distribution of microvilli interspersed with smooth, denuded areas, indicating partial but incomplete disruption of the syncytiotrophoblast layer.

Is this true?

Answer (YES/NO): NO